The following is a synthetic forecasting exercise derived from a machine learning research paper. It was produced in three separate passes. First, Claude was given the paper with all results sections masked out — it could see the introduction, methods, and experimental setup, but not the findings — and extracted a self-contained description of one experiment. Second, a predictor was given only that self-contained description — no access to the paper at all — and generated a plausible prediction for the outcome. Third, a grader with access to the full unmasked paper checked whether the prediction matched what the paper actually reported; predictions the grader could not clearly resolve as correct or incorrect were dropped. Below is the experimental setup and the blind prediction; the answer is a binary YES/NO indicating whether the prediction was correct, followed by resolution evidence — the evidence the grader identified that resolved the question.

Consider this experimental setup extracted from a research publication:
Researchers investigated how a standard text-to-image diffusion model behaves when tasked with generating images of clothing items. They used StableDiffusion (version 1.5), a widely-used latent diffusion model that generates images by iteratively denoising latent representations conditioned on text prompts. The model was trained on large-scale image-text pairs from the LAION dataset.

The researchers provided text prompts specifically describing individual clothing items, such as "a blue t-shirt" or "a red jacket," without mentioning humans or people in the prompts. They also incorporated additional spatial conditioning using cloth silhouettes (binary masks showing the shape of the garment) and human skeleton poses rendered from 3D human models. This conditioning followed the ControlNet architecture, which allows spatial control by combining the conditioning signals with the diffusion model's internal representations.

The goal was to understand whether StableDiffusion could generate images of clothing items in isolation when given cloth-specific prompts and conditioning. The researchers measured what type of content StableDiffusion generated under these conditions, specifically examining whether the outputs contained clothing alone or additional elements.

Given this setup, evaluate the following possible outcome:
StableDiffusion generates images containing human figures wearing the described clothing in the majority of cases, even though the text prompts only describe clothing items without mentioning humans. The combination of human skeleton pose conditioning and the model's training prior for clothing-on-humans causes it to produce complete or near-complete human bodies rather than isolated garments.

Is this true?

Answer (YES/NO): NO